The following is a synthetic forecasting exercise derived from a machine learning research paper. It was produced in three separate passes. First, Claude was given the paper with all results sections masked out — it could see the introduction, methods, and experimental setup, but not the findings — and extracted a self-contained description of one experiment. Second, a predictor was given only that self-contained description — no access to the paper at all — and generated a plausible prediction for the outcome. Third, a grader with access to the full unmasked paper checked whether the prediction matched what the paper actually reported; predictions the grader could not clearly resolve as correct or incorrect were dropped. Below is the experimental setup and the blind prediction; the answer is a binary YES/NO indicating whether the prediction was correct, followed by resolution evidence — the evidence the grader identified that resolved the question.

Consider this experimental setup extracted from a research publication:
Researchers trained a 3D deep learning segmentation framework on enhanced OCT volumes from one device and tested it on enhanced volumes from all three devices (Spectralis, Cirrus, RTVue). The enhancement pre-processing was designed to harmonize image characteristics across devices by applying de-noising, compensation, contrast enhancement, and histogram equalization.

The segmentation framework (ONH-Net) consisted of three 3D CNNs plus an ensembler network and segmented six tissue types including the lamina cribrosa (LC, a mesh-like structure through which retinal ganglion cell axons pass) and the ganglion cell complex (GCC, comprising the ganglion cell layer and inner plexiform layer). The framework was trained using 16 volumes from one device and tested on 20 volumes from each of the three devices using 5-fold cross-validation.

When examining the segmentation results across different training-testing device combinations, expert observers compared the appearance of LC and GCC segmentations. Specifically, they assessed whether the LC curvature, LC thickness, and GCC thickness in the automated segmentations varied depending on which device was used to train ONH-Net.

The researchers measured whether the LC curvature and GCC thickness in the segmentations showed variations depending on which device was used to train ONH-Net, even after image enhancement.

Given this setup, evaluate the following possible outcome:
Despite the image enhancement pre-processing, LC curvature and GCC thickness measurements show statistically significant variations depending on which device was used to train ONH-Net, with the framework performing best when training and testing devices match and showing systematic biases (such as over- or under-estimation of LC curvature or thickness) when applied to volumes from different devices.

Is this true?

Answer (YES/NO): NO